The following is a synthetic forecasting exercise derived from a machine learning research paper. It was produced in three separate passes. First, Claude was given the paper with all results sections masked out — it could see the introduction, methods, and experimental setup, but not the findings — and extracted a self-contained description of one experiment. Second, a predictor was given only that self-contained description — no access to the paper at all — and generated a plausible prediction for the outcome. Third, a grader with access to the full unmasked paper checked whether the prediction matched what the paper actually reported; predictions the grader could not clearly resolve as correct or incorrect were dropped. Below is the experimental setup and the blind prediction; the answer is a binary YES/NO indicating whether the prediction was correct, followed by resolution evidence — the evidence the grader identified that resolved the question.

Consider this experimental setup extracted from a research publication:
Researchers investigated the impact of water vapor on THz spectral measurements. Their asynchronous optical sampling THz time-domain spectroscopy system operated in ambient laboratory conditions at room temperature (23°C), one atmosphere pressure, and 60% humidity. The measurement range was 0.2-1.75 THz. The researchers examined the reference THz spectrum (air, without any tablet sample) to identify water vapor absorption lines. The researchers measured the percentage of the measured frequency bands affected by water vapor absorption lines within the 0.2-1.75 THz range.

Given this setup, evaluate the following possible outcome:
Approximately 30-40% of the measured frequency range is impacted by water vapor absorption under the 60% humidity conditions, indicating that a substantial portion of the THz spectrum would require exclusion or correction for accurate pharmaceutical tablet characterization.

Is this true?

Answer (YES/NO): NO